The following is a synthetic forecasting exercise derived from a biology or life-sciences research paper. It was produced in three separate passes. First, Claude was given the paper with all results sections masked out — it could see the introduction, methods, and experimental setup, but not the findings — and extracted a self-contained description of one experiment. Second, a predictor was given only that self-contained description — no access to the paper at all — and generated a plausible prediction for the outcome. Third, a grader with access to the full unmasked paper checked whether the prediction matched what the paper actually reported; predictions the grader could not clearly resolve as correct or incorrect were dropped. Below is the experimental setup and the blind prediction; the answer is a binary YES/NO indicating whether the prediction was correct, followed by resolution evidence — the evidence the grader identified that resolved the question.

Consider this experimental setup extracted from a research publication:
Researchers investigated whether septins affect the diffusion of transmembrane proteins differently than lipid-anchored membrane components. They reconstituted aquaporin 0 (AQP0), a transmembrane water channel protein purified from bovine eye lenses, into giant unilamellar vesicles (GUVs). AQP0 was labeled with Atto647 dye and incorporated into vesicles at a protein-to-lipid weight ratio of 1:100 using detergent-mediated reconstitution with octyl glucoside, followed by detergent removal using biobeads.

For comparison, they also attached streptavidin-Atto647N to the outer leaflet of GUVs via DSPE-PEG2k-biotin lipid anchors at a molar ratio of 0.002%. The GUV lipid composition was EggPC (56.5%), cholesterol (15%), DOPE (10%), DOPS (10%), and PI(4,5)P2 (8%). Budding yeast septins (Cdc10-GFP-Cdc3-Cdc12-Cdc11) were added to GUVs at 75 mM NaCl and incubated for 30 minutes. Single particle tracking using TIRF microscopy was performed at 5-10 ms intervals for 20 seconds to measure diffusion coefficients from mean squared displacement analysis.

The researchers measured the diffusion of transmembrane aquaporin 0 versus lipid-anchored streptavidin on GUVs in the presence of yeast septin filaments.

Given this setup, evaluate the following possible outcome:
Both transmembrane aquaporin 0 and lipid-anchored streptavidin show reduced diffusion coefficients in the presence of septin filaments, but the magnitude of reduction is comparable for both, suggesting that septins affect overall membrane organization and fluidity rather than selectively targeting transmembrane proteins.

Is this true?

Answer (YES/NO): NO